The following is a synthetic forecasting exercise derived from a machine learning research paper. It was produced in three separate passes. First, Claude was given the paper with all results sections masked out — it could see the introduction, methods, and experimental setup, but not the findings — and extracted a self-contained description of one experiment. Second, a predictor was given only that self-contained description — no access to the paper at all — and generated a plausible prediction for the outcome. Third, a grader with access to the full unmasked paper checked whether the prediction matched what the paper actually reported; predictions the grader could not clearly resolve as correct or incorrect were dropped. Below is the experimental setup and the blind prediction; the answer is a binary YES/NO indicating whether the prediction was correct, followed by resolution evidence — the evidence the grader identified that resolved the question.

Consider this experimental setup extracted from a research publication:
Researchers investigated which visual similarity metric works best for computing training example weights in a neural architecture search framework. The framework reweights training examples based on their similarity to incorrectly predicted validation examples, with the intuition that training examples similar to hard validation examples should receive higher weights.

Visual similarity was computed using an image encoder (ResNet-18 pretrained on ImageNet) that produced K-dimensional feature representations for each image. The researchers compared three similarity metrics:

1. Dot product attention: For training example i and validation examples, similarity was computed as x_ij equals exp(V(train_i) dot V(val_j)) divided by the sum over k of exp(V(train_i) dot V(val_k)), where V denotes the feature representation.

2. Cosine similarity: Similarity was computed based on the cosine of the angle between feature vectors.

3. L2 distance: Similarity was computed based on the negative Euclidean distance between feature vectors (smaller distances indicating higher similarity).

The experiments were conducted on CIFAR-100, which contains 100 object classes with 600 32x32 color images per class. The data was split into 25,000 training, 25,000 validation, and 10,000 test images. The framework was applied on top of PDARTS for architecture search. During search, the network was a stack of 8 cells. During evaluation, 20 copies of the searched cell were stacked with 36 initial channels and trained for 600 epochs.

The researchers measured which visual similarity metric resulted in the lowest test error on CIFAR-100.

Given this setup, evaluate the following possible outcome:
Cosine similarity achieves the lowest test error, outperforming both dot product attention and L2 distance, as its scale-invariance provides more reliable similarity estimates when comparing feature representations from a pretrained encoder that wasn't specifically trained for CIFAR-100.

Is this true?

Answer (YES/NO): NO